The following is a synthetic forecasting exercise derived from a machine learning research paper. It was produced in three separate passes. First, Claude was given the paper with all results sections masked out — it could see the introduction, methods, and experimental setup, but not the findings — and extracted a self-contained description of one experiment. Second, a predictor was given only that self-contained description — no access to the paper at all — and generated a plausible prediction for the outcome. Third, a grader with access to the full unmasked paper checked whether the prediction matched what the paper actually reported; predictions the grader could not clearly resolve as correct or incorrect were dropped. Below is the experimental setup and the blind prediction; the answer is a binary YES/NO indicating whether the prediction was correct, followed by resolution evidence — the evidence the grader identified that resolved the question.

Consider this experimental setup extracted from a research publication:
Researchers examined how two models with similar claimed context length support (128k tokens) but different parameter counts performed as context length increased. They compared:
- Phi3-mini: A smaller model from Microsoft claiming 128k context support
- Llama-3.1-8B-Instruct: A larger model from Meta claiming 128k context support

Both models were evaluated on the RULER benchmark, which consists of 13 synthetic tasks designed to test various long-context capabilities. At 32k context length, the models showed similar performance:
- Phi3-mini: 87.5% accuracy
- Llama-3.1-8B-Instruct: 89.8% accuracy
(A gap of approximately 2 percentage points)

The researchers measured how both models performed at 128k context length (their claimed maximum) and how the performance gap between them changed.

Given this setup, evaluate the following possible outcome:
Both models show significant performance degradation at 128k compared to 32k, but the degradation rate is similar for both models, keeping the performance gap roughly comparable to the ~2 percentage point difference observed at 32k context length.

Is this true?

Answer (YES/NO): NO